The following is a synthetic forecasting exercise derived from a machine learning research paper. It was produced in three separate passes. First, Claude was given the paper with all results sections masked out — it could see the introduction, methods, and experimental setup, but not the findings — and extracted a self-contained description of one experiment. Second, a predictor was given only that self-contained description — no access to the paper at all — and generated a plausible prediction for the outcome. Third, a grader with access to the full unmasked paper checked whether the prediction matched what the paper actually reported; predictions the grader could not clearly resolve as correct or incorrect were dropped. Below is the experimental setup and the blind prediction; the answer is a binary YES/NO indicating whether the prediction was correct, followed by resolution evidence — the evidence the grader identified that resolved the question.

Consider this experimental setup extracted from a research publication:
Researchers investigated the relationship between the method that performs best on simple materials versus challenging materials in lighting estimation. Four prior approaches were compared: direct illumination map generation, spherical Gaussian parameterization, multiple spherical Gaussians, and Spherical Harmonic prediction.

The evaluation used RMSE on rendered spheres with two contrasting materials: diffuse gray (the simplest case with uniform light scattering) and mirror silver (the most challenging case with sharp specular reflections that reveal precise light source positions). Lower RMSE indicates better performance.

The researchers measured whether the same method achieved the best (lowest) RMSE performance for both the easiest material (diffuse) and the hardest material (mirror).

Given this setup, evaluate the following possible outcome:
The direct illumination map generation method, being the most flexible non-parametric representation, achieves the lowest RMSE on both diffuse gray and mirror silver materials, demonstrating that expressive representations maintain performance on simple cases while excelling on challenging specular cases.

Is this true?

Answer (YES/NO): NO